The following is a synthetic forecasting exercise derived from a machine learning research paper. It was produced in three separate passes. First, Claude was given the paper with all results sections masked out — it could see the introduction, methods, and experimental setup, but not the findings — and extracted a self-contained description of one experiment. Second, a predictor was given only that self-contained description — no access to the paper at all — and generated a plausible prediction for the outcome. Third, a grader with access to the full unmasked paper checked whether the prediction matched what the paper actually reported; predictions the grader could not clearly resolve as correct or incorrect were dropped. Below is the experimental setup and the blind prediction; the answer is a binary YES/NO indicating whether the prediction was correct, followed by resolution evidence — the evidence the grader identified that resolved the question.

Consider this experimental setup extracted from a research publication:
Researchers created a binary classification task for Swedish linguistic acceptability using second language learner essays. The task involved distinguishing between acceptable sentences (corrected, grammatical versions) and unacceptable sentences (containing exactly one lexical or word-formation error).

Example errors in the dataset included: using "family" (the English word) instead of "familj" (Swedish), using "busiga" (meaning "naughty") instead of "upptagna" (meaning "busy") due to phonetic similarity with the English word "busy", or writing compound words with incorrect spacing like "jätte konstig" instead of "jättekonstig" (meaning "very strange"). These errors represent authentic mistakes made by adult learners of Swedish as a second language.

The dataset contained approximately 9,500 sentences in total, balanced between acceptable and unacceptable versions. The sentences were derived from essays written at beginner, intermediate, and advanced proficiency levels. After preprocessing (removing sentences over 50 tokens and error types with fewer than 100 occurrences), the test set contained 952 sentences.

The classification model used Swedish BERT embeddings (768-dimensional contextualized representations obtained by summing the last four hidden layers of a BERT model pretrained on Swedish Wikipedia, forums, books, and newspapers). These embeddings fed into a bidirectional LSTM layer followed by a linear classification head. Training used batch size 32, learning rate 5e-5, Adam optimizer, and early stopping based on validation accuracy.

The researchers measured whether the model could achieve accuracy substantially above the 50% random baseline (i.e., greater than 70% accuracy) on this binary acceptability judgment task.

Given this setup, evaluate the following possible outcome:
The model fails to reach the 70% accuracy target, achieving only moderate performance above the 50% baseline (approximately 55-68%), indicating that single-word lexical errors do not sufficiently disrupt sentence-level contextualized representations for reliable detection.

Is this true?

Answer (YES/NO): YES